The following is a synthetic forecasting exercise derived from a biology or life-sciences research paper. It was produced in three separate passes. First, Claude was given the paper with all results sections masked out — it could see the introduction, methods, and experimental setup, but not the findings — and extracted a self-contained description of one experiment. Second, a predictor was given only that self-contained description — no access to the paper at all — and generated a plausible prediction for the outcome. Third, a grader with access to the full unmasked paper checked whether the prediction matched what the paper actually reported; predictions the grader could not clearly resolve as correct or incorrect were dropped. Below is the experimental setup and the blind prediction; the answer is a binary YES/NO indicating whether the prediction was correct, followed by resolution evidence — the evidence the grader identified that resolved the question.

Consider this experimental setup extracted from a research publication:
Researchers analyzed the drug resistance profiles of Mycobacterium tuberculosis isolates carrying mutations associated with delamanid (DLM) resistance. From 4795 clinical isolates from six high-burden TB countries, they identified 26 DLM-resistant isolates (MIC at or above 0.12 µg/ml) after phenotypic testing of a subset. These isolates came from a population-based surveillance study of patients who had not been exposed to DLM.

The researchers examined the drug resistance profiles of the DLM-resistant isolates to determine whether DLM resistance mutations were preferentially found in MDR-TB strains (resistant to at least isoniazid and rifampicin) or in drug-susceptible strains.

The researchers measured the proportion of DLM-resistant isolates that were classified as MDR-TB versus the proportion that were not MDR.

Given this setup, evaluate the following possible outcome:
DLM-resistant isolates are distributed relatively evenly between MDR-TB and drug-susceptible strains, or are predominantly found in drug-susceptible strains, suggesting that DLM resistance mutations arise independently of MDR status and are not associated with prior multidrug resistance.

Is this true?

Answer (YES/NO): YES